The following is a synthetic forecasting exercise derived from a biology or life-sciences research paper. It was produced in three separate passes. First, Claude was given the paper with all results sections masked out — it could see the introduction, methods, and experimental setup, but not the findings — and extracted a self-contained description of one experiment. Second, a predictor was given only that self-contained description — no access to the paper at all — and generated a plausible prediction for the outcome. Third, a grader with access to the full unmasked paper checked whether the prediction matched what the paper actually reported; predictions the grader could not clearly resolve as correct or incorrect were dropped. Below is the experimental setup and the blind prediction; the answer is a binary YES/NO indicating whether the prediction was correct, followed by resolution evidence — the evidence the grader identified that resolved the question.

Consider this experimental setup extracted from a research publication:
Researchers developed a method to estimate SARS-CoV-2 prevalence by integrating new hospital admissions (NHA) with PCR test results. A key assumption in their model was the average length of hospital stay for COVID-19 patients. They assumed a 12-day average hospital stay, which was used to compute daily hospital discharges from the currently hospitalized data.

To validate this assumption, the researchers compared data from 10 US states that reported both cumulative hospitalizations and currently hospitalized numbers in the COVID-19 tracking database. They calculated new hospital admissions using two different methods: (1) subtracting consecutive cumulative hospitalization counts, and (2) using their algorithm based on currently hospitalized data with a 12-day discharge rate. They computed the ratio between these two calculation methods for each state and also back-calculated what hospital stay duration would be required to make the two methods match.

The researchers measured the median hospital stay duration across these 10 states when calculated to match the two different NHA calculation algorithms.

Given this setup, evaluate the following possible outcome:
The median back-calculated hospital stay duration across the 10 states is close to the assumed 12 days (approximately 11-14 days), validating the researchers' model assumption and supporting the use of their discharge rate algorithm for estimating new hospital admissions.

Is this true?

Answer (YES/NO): YES